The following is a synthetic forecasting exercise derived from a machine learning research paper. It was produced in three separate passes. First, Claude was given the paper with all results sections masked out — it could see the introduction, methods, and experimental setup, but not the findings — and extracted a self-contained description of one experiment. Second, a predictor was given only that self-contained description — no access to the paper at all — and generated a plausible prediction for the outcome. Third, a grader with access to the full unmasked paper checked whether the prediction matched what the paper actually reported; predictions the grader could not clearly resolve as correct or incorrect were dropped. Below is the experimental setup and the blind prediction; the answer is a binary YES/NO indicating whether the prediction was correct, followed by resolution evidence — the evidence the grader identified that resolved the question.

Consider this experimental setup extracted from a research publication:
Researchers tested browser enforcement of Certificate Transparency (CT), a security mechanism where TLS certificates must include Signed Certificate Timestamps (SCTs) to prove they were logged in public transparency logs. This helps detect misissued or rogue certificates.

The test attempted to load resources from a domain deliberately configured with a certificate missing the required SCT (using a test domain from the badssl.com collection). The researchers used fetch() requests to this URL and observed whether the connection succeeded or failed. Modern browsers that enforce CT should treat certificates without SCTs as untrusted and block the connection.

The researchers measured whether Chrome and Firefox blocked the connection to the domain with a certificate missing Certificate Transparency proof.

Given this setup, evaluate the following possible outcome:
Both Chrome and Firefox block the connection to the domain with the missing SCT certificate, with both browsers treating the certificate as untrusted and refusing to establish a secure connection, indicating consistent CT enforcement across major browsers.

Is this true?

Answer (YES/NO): YES